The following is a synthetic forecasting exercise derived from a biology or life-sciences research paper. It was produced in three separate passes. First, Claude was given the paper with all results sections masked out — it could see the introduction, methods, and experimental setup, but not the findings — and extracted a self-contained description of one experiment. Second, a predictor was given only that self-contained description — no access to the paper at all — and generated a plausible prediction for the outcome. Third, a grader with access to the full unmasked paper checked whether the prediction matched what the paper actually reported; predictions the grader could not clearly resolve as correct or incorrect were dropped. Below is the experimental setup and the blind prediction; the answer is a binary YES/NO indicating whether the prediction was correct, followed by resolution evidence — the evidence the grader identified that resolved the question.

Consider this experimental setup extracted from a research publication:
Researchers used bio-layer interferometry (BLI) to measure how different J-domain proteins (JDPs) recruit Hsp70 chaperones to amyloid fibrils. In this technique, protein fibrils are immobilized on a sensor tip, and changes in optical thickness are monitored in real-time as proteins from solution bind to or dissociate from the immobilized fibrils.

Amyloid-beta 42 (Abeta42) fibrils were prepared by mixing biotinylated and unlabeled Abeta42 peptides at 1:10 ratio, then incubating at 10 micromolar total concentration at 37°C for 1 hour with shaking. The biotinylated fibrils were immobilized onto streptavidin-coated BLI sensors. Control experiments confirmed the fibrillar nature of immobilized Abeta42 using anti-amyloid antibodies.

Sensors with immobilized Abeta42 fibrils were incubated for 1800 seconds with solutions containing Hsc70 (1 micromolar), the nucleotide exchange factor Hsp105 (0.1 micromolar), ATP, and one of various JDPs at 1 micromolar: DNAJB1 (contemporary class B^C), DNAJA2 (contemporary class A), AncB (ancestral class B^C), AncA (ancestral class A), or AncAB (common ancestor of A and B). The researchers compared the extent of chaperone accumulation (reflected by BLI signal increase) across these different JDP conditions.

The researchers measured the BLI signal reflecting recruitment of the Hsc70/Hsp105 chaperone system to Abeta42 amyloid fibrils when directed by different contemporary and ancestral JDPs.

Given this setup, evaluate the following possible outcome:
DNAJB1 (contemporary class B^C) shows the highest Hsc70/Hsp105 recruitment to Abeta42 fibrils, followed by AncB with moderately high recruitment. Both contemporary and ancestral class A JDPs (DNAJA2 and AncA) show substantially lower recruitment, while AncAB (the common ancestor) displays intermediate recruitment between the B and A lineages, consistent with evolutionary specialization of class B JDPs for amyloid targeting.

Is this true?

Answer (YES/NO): NO